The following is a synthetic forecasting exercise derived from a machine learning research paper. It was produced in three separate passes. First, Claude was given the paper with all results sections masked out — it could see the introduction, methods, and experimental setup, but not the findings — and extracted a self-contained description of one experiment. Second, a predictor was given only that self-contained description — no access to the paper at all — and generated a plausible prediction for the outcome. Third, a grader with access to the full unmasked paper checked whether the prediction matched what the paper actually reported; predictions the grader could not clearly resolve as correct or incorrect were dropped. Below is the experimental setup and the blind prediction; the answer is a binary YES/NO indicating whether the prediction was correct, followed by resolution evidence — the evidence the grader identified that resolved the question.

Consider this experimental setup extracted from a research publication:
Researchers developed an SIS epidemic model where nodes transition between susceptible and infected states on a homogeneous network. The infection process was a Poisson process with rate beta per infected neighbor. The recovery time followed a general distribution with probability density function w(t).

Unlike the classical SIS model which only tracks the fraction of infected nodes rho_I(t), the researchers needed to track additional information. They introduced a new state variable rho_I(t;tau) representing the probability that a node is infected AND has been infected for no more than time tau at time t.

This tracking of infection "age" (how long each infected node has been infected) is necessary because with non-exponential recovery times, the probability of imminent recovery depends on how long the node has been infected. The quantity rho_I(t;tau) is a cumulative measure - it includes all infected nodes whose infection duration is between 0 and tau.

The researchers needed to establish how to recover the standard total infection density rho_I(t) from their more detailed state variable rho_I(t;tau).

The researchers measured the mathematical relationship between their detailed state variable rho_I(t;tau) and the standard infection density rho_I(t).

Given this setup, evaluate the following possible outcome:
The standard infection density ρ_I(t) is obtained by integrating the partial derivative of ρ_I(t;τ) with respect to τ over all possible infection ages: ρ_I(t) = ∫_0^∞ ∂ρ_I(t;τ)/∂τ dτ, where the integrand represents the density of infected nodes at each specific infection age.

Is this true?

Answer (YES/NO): NO